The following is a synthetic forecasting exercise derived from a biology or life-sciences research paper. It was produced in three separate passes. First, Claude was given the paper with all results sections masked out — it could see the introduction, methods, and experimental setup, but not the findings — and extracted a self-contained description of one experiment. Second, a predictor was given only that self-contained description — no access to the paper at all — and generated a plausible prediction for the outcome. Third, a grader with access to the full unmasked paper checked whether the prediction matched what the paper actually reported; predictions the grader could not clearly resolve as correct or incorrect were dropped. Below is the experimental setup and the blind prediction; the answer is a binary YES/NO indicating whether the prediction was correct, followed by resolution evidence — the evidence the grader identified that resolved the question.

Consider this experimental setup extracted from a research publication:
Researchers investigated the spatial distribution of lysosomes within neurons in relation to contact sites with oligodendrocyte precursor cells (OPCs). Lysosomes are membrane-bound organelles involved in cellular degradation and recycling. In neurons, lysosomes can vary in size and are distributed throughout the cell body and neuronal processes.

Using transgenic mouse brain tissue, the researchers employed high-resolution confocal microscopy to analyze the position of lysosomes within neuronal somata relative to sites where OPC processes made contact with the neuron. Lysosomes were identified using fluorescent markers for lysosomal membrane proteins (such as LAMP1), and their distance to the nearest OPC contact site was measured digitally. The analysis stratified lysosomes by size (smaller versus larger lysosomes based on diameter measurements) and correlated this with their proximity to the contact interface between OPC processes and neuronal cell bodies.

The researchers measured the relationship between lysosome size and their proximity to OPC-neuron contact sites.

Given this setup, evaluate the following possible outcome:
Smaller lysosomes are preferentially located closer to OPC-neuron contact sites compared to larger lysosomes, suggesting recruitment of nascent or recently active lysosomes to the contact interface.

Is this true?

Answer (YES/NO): YES